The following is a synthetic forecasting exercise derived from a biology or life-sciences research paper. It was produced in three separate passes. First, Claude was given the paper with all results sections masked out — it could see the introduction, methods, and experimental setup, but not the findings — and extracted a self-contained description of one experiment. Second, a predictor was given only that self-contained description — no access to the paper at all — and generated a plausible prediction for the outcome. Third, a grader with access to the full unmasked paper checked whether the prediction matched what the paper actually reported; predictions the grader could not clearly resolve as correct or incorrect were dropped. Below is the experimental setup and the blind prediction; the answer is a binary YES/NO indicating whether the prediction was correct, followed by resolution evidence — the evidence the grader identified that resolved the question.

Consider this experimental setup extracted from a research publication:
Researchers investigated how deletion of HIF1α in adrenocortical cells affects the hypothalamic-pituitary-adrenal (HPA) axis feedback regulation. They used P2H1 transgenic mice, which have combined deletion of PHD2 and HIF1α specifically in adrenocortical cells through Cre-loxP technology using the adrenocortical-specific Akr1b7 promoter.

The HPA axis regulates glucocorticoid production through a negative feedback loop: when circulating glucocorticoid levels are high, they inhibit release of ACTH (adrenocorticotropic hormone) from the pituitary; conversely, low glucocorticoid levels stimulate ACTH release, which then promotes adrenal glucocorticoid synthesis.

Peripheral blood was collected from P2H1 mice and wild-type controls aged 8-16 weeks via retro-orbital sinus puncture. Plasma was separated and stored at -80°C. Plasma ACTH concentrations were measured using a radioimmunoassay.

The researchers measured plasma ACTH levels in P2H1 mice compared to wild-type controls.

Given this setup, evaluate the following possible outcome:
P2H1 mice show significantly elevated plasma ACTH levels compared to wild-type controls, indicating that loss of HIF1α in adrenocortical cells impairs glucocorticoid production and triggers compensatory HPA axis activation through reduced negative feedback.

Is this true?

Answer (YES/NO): NO